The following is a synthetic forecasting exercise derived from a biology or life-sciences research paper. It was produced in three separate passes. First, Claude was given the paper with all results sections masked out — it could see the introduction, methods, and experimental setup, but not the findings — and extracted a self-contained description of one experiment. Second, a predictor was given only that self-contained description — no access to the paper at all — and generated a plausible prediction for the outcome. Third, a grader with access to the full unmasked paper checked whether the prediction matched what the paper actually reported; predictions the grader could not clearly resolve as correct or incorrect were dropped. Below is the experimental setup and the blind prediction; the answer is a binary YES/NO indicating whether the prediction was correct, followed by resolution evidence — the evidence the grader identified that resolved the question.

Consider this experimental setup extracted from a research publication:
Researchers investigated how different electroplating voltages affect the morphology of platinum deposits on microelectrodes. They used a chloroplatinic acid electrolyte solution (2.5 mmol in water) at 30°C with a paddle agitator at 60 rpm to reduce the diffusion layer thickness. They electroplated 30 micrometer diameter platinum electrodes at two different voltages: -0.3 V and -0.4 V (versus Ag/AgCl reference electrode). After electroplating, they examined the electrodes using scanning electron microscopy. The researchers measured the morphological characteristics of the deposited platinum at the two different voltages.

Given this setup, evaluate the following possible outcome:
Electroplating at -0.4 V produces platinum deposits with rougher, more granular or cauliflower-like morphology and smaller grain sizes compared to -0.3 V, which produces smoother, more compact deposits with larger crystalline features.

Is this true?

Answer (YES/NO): NO